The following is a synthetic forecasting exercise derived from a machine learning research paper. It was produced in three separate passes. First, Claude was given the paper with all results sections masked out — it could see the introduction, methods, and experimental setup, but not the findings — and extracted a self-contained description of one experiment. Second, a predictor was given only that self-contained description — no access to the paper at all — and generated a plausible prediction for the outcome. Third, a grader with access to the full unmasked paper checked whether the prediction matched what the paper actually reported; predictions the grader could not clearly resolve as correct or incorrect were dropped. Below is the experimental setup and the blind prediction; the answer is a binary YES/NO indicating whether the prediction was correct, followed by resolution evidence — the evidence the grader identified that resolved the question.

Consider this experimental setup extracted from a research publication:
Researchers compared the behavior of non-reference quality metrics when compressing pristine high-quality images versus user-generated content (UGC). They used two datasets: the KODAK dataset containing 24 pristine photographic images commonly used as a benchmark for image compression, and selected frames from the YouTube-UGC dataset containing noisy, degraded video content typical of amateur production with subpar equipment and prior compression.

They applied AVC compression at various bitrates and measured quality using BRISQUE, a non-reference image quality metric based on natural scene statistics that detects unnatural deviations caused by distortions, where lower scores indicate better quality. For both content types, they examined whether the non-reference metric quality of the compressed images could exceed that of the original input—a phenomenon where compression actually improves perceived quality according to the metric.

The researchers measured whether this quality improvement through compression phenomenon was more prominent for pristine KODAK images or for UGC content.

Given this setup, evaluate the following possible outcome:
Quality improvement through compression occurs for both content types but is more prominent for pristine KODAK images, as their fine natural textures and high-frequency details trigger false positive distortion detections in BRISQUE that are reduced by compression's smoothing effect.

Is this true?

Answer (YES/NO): NO